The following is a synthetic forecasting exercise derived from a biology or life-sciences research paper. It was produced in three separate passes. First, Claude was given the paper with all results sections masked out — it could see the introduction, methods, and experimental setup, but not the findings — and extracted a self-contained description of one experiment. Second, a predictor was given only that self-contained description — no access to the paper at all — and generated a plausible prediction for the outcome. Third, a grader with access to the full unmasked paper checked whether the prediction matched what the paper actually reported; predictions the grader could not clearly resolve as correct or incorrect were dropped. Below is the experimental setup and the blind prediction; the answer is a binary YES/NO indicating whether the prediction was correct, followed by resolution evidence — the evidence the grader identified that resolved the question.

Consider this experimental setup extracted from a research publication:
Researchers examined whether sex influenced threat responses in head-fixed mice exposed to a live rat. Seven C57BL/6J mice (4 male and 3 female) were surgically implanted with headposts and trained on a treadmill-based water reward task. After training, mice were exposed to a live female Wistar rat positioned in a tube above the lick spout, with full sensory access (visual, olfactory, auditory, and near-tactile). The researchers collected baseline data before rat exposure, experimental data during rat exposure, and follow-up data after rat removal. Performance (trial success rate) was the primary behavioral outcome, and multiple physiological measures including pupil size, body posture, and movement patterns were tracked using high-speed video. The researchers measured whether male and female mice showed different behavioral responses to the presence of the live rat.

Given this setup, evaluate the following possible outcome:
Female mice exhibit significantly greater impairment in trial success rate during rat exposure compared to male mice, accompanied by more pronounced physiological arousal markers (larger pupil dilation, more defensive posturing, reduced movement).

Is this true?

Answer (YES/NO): NO